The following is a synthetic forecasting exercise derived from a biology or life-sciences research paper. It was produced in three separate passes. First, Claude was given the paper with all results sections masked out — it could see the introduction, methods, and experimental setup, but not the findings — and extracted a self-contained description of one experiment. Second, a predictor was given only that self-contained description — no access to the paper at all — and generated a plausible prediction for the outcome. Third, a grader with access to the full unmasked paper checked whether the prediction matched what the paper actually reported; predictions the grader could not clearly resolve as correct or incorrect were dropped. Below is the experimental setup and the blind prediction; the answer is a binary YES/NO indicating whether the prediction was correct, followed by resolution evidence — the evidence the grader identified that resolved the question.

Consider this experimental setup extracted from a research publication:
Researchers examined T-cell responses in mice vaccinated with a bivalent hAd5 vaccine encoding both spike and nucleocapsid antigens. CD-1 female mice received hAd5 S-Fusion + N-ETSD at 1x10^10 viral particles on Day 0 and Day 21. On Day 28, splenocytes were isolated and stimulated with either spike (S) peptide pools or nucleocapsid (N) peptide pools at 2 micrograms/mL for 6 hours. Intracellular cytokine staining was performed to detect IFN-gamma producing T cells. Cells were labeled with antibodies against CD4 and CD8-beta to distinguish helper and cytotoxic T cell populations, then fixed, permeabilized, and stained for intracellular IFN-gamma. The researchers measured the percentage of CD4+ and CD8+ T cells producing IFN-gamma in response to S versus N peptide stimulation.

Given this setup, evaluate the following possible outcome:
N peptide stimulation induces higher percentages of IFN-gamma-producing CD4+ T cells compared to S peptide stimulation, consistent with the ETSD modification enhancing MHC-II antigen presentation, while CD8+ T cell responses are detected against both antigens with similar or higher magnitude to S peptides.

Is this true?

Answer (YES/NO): YES